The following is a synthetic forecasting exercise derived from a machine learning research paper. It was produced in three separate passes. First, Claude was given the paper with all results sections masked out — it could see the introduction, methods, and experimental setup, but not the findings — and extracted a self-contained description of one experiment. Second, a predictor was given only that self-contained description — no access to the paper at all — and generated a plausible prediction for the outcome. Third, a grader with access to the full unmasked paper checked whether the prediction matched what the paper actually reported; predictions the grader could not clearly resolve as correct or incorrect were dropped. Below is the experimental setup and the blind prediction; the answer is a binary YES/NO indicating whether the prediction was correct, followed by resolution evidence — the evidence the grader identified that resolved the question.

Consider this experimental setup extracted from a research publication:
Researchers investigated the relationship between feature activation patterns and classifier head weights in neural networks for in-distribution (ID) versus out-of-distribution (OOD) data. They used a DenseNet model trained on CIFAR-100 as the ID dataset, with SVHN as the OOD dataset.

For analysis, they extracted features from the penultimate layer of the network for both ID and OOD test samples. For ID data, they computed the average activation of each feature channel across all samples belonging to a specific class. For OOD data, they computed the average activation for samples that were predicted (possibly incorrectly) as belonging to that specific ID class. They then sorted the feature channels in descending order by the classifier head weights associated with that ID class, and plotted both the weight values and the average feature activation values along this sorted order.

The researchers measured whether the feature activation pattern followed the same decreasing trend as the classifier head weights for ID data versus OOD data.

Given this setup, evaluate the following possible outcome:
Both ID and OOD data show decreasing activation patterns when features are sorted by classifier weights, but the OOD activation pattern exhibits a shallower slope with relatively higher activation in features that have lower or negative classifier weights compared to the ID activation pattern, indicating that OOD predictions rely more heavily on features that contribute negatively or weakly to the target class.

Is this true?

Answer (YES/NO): NO